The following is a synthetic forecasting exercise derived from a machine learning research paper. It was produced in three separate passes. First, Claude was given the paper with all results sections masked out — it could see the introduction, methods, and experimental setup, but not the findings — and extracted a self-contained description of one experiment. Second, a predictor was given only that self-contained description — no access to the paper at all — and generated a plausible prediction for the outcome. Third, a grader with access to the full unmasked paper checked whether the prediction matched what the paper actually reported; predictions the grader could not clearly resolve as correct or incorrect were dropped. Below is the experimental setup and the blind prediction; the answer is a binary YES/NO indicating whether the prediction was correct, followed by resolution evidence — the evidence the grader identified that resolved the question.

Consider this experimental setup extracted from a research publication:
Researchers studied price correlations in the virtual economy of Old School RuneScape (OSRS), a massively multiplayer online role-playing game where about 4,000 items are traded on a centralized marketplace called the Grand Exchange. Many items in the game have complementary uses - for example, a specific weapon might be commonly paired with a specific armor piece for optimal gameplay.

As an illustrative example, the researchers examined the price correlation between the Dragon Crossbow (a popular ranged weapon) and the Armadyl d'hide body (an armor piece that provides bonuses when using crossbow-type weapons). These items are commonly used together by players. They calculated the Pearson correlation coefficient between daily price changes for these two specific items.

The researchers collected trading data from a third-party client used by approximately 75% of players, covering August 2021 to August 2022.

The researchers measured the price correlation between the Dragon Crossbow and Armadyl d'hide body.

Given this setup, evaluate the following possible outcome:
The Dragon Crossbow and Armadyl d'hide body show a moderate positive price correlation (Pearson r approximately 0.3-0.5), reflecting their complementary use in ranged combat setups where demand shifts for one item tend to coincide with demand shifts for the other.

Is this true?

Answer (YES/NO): NO